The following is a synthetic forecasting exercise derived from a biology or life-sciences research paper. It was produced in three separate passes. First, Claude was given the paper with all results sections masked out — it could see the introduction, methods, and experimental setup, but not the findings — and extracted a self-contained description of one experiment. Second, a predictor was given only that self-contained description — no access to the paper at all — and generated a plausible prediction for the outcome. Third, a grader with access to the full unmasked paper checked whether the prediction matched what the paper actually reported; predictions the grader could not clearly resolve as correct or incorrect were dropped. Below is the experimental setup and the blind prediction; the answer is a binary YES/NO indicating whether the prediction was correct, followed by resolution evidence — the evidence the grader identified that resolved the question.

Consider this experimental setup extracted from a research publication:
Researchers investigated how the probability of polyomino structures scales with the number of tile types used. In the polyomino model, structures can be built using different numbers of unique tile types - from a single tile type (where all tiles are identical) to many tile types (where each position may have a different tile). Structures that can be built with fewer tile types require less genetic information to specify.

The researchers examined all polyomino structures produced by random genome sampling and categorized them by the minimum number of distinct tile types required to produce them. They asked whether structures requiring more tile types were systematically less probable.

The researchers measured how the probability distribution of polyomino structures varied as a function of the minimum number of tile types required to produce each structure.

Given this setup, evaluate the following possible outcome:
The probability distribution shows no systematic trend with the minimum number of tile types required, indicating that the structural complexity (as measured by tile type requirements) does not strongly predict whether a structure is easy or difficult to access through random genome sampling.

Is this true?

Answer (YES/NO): NO